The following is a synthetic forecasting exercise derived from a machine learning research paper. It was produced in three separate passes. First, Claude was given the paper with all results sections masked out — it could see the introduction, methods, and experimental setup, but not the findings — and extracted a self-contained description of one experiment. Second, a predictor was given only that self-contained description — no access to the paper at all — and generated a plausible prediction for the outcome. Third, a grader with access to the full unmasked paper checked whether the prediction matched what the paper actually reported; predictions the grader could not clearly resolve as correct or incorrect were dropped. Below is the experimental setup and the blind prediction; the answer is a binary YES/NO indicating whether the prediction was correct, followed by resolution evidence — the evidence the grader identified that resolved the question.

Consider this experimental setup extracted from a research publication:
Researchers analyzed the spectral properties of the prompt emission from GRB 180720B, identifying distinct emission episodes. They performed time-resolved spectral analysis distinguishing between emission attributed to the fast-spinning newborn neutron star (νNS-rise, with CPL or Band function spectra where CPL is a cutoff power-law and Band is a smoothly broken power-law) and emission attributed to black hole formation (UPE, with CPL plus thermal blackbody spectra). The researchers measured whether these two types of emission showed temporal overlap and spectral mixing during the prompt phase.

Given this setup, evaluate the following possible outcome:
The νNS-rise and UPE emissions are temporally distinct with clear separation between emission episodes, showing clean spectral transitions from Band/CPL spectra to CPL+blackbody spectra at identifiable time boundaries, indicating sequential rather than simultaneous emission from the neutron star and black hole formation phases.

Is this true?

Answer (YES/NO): YES